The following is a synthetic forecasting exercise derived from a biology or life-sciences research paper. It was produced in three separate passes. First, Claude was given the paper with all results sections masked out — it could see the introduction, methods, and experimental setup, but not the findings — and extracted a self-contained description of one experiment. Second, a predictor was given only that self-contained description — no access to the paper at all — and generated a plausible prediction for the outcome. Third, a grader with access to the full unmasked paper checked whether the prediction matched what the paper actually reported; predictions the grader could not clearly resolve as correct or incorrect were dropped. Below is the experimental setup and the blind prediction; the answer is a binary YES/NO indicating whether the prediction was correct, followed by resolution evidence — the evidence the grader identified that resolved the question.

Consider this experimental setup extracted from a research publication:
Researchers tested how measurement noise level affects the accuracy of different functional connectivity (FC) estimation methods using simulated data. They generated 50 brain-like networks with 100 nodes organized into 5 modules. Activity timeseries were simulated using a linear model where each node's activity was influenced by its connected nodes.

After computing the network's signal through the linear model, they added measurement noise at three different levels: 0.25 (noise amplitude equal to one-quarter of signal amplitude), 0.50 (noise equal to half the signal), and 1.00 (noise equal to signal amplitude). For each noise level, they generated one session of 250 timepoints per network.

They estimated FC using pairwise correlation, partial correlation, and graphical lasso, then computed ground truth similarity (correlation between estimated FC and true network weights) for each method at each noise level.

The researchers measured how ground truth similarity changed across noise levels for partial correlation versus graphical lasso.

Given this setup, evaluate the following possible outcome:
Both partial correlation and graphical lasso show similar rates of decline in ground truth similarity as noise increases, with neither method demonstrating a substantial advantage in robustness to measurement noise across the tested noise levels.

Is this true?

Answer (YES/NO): NO